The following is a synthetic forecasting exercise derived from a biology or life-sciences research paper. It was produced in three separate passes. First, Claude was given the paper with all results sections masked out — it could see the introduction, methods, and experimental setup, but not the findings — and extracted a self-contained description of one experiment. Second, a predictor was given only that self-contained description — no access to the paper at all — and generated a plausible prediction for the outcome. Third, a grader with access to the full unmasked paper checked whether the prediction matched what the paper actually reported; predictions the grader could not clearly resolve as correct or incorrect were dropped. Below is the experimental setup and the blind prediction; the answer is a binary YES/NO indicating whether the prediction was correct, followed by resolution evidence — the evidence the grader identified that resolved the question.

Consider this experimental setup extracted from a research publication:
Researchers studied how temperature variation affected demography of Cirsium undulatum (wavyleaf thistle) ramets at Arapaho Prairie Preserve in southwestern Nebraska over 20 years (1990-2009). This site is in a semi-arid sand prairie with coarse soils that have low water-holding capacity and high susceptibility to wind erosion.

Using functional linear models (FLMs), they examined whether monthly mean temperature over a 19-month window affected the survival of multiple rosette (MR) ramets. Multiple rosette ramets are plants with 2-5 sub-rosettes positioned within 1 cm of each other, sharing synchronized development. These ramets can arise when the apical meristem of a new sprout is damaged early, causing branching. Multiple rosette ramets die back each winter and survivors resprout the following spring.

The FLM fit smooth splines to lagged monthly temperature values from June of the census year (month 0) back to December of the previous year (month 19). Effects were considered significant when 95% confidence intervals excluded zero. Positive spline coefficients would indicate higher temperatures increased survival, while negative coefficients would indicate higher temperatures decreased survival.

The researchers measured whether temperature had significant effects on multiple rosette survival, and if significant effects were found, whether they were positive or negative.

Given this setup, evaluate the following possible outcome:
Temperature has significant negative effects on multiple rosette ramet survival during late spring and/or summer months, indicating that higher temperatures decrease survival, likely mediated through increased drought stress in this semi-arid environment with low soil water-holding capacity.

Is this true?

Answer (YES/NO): NO